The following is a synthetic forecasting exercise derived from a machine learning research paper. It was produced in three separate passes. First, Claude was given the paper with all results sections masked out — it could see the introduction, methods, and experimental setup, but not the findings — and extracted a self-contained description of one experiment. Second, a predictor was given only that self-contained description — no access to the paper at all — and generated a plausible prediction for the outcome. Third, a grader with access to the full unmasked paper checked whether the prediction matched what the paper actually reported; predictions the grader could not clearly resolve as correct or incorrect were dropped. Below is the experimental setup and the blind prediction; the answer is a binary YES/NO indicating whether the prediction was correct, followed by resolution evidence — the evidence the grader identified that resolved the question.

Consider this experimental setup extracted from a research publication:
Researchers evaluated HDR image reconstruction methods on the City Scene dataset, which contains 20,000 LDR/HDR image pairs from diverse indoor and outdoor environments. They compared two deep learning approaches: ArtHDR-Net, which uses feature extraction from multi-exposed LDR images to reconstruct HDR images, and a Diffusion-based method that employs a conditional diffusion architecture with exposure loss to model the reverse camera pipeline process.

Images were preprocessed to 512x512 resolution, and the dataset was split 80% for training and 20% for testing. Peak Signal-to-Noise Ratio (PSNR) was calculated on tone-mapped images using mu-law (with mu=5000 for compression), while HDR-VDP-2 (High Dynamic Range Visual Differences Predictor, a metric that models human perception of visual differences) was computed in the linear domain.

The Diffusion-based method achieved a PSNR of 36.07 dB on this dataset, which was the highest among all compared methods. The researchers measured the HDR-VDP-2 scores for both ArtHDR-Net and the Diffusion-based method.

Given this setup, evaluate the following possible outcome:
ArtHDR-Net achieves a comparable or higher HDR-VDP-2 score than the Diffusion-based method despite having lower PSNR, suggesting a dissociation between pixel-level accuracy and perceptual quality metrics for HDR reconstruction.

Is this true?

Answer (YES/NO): YES